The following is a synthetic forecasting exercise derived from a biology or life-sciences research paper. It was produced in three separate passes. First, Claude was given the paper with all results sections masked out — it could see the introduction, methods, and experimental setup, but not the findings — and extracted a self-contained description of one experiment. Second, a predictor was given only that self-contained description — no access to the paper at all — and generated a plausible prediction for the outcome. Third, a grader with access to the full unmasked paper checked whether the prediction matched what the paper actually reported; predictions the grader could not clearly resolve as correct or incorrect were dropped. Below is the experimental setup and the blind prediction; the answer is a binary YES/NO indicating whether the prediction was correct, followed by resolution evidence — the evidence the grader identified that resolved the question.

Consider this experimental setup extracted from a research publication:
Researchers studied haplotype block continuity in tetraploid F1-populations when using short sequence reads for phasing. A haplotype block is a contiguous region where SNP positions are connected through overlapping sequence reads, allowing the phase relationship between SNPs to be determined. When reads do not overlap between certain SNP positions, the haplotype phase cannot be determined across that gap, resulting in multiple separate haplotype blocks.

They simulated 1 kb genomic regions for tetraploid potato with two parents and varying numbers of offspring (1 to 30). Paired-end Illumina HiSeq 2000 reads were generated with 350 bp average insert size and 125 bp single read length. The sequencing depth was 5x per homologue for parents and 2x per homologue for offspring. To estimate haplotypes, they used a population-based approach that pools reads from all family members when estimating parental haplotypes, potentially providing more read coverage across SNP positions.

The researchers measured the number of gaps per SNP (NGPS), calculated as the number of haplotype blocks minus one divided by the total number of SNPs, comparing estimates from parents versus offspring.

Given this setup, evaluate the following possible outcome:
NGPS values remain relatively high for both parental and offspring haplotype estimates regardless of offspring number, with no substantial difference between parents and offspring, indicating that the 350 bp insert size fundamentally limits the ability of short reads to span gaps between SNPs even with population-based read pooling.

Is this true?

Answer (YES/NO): NO